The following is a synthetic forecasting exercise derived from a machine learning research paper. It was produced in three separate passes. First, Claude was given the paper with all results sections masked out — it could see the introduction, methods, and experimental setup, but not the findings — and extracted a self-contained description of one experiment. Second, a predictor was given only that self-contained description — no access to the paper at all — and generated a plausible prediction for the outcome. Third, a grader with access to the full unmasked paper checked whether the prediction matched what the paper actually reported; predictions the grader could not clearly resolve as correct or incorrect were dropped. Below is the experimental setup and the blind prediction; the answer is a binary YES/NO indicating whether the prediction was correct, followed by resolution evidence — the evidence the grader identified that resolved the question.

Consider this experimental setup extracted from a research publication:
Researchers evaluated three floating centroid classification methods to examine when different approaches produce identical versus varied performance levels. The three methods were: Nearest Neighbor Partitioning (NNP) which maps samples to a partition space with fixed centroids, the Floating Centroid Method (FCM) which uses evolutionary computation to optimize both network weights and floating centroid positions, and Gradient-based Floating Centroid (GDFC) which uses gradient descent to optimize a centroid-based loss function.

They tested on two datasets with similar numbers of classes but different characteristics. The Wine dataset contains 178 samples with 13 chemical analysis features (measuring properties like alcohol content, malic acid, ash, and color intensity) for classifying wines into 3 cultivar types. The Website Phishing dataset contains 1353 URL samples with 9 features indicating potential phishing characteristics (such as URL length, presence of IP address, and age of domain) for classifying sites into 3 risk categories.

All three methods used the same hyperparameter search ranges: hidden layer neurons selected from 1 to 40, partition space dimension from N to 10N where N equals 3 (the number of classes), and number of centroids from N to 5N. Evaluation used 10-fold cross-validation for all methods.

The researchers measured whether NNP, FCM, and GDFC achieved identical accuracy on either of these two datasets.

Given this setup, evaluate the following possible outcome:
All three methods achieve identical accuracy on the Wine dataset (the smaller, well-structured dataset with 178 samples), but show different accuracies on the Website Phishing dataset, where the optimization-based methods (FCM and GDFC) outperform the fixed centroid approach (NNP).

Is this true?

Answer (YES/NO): YES